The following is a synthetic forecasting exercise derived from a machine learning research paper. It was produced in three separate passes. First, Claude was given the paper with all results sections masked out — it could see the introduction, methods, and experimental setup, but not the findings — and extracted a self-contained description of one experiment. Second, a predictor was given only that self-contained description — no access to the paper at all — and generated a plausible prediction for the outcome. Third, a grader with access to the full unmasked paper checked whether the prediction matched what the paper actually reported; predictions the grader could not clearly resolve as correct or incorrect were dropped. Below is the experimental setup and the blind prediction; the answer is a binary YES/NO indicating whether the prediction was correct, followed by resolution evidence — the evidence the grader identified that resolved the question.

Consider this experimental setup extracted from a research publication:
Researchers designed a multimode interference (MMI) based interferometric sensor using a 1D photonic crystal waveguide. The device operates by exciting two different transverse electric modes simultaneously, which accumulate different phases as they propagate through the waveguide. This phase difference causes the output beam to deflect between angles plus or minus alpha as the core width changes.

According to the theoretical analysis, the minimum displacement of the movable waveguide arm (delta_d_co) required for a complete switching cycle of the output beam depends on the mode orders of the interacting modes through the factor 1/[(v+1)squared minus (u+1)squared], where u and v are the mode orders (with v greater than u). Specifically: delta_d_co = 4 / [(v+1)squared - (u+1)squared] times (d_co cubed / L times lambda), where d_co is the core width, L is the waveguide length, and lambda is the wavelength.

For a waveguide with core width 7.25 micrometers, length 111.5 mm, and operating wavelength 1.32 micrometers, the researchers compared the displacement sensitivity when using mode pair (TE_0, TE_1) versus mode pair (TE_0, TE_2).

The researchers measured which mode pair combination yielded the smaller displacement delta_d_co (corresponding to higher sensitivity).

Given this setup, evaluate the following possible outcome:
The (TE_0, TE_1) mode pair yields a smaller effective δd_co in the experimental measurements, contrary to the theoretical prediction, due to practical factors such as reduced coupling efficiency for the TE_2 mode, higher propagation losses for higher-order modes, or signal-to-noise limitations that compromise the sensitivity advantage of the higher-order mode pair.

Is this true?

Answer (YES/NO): NO